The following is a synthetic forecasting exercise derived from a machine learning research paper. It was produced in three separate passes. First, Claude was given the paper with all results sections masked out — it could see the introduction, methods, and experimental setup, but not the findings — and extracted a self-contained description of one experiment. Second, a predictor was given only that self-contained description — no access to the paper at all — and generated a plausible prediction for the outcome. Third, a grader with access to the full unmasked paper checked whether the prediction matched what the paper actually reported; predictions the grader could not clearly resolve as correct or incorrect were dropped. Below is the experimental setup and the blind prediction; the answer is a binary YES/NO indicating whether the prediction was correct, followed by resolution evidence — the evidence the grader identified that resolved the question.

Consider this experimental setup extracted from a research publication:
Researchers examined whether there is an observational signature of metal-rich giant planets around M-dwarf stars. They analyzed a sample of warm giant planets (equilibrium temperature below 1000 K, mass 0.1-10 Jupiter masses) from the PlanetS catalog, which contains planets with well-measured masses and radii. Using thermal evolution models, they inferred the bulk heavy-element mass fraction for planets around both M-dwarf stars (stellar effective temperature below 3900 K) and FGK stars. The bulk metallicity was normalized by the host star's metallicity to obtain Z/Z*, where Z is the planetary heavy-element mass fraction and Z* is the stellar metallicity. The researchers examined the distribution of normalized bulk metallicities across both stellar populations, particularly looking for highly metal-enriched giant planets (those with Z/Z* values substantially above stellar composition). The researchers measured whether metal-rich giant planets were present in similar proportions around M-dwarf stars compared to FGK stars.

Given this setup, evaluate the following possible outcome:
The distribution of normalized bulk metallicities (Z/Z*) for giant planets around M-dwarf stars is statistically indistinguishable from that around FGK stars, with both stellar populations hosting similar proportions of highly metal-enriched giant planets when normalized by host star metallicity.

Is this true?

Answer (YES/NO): NO